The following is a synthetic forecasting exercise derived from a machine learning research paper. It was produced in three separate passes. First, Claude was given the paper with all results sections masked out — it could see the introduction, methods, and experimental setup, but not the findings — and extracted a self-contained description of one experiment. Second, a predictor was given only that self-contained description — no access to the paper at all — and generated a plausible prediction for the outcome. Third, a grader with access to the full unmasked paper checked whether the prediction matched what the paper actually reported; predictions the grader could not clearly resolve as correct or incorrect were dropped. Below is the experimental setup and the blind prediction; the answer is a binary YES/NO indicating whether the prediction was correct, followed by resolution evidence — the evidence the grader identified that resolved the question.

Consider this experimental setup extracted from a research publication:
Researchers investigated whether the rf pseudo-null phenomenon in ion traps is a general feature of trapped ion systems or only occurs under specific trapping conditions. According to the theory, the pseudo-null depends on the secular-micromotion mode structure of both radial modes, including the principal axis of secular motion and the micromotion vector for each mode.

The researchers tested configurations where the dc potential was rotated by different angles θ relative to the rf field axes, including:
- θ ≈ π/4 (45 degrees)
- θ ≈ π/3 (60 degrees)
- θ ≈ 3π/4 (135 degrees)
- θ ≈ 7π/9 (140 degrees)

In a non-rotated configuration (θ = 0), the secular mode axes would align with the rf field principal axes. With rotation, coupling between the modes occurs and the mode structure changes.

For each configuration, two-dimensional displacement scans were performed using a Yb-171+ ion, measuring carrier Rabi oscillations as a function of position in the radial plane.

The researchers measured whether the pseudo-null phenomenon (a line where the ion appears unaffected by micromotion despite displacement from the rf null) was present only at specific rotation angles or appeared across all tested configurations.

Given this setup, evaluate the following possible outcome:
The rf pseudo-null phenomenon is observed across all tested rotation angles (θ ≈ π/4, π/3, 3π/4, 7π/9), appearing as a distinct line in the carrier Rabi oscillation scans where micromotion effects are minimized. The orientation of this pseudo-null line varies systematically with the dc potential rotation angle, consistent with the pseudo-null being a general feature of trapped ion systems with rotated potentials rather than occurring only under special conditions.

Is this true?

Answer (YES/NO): YES